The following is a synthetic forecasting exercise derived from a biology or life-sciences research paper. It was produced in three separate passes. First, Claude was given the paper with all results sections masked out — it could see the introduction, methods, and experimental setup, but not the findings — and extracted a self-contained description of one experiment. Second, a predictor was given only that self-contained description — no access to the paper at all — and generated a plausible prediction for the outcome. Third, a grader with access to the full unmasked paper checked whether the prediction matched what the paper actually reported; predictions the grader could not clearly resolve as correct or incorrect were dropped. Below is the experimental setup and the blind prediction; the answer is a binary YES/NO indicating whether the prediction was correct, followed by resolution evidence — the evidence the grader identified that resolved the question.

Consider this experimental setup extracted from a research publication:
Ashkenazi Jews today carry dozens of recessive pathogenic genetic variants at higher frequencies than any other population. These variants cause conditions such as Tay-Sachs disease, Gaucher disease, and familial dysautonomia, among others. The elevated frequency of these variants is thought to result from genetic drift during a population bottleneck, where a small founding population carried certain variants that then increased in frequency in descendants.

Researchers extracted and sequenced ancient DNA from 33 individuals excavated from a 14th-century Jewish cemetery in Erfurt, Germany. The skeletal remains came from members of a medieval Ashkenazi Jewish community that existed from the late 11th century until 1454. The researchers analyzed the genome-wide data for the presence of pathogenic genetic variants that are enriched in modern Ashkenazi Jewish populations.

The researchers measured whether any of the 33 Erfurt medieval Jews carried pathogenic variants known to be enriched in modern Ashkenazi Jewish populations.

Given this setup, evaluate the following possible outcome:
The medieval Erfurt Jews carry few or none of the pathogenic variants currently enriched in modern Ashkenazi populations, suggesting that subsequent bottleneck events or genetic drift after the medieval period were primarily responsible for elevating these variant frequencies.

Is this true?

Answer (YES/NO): NO